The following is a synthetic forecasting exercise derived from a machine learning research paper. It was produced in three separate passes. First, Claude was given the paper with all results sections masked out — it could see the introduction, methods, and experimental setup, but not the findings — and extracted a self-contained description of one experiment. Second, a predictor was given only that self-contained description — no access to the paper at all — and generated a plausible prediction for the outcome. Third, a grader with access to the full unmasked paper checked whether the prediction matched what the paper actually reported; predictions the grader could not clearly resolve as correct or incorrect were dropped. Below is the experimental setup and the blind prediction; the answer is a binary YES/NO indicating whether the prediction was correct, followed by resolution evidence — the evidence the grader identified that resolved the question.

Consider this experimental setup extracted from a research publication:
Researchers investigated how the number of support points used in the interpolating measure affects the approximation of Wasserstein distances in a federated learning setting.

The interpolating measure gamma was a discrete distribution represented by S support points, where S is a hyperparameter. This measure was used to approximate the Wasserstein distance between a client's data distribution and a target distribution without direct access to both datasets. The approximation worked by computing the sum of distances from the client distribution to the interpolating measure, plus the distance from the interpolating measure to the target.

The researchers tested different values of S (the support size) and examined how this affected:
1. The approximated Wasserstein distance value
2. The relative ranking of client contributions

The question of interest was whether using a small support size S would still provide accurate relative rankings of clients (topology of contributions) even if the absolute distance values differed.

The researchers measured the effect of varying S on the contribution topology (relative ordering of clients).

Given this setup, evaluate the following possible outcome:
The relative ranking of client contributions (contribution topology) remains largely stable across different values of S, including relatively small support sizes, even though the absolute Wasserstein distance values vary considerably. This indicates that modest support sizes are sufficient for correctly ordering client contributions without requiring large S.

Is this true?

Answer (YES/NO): YES